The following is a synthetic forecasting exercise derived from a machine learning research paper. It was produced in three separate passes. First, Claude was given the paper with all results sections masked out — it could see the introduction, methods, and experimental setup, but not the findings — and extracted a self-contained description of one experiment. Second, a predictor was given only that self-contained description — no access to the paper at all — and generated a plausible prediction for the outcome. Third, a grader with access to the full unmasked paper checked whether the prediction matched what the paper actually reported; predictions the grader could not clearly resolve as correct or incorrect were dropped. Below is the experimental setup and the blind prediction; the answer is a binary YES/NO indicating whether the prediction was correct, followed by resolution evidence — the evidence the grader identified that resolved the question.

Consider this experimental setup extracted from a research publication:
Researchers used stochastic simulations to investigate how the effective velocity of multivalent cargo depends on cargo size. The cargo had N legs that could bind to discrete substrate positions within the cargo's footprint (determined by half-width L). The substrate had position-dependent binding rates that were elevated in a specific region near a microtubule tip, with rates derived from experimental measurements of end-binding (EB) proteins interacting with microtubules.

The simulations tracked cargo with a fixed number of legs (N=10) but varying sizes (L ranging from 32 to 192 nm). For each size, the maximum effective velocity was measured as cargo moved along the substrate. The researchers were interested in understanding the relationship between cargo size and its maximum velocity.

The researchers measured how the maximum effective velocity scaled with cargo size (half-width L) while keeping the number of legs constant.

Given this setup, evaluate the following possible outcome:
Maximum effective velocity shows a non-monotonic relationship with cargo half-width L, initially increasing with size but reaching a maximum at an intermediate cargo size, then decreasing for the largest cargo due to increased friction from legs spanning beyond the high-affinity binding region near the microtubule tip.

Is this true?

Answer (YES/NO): NO